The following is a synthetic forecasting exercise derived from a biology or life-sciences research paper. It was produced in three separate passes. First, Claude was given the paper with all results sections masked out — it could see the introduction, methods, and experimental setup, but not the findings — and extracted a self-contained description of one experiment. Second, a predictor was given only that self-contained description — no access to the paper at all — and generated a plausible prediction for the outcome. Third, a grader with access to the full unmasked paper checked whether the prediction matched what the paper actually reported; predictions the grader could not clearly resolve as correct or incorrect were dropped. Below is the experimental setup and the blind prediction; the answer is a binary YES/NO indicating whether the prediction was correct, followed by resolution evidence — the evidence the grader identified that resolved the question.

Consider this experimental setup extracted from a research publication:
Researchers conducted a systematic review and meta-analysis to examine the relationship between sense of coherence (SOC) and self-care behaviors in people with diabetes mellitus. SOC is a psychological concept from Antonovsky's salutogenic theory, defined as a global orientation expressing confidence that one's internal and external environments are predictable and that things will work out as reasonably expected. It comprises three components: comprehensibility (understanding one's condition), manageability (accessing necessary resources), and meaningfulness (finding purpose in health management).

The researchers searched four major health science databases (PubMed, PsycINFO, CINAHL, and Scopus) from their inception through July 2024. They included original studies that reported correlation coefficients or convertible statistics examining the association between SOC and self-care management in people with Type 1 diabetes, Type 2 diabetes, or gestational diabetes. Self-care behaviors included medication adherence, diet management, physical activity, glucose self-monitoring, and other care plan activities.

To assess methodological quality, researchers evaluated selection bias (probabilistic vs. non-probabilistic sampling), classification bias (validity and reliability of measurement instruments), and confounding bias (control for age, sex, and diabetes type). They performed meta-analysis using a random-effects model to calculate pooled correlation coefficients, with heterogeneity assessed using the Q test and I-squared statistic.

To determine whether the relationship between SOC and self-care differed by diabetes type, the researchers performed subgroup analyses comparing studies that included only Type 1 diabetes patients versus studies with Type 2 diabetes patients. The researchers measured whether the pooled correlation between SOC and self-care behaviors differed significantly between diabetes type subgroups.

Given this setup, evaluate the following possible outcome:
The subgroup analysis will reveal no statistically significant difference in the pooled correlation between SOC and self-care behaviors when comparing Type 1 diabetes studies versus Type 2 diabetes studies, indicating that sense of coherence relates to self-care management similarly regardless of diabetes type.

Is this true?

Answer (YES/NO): YES